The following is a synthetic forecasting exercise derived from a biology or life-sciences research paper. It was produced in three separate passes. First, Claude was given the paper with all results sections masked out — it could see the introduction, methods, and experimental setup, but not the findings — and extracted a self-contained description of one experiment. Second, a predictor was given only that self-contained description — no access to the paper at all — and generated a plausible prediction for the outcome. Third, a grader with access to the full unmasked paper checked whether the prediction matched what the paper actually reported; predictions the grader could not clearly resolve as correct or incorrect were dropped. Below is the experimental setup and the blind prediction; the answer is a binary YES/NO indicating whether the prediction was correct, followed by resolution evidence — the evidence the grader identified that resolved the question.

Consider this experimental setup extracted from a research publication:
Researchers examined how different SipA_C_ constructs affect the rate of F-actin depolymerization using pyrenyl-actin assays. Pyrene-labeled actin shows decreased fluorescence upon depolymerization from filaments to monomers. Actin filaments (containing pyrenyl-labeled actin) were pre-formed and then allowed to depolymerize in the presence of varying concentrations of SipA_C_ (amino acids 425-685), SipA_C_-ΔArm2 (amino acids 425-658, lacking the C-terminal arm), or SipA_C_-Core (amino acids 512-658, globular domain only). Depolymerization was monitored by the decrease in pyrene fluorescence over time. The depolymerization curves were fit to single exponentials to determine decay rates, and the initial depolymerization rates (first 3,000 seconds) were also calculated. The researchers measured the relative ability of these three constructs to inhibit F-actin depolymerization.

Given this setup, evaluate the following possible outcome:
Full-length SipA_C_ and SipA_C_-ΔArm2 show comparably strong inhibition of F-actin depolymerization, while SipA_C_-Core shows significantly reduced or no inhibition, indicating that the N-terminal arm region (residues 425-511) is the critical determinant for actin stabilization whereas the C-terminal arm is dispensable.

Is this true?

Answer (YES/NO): NO